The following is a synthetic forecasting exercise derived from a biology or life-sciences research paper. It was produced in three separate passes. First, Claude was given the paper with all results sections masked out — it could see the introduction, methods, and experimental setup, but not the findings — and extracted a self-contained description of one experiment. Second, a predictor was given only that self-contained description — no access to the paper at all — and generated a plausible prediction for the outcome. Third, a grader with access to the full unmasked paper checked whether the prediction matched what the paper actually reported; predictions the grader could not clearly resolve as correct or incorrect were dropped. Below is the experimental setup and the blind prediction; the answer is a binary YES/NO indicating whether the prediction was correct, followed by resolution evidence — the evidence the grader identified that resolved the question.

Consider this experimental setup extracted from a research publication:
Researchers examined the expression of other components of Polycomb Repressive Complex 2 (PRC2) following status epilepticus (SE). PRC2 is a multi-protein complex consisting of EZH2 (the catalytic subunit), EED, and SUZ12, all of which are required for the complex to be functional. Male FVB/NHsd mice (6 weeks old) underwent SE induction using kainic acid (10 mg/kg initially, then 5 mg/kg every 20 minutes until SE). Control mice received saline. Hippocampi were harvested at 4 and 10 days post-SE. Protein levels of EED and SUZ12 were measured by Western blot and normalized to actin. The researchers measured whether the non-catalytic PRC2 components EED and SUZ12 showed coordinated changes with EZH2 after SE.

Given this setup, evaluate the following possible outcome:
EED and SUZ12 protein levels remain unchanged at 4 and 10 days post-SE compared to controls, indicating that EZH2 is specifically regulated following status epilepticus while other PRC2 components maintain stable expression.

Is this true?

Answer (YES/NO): NO